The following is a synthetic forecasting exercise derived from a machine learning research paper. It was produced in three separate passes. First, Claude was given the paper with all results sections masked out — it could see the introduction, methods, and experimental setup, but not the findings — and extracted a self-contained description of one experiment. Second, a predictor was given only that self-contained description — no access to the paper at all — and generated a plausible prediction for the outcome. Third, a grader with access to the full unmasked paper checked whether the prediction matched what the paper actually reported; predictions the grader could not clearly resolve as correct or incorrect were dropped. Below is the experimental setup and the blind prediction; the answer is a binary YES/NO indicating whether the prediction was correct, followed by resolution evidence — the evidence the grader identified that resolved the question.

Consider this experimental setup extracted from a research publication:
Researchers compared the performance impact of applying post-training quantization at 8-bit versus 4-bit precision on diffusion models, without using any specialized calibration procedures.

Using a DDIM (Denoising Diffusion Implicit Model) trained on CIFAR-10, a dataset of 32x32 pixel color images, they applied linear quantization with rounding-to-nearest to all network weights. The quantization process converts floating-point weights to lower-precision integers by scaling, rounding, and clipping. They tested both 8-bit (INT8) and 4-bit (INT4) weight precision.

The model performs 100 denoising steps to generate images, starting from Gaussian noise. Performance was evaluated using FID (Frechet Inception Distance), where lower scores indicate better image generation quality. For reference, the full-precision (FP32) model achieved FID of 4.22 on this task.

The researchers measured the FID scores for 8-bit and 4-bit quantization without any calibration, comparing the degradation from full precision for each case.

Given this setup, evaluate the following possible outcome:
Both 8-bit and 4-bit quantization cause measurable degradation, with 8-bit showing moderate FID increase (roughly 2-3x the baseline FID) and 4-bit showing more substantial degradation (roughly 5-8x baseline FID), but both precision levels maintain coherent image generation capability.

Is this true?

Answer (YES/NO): NO